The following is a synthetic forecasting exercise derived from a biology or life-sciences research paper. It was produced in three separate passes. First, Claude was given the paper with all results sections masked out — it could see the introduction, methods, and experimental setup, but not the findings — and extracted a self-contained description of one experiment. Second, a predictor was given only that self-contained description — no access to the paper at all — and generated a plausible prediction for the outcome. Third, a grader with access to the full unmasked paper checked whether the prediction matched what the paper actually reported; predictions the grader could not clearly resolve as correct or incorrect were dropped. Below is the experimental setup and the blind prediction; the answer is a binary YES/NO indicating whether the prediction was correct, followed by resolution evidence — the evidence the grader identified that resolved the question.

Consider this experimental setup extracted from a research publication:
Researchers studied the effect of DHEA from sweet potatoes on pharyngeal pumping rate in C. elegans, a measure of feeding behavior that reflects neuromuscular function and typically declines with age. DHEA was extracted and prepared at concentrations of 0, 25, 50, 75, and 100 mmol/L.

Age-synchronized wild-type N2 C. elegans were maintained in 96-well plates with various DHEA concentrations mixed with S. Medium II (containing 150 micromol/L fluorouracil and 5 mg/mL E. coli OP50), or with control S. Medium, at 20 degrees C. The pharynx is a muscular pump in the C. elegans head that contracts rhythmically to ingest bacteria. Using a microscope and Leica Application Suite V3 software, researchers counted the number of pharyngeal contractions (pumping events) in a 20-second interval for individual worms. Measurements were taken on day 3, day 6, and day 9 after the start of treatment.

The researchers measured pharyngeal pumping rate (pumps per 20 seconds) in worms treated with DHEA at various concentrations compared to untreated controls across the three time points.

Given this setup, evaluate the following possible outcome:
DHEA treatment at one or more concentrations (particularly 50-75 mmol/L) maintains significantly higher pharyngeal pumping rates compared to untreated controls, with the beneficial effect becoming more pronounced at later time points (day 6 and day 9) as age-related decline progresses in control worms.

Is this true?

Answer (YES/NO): NO